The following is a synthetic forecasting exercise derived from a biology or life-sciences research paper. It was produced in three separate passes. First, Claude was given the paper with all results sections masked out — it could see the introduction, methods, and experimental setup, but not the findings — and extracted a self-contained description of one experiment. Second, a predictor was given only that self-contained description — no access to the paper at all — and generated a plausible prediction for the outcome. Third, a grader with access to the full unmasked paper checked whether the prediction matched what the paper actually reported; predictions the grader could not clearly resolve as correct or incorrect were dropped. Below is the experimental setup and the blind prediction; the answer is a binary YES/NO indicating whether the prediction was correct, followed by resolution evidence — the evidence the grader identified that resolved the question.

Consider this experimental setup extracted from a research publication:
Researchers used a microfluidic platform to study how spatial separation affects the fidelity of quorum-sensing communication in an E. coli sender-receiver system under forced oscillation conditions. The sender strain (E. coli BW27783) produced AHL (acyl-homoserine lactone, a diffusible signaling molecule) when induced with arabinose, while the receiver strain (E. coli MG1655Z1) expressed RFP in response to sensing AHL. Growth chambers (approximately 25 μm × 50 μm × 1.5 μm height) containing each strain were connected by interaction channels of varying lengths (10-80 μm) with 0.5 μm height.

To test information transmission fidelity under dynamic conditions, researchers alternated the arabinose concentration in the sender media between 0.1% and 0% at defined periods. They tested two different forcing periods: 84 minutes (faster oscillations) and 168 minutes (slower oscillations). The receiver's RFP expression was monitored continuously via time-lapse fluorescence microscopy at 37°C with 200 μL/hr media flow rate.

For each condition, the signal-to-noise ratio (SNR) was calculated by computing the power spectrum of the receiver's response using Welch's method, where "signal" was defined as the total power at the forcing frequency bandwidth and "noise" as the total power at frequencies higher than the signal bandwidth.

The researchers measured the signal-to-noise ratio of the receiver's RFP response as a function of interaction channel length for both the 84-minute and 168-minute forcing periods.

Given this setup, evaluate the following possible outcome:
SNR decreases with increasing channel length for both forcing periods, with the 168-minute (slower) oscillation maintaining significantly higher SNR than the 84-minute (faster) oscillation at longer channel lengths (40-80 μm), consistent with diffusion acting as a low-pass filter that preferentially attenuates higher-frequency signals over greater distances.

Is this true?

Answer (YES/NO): NO